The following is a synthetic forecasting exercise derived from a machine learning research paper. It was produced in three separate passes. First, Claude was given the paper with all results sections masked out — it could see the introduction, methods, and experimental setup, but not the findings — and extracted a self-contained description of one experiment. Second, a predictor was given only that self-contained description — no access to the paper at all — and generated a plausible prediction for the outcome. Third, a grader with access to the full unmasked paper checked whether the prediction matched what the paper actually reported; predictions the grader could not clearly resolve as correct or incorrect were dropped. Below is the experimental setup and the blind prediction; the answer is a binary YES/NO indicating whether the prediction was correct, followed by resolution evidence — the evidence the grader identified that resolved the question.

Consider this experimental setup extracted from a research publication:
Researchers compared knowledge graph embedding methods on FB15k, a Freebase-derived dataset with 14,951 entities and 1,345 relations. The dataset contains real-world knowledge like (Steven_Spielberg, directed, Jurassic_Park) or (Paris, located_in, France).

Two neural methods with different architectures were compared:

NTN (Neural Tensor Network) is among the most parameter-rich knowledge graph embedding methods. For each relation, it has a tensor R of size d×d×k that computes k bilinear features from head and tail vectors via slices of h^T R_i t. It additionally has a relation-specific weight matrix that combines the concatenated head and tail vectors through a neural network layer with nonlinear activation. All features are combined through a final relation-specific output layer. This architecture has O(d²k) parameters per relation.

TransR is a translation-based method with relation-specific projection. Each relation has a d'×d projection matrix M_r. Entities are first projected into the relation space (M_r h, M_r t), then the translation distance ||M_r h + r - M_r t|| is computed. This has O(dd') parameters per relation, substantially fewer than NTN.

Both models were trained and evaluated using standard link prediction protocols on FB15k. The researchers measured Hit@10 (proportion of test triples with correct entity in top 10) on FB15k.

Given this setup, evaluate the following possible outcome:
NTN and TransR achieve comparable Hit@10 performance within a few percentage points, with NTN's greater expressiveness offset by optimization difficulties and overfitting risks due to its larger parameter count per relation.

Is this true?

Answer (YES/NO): NO